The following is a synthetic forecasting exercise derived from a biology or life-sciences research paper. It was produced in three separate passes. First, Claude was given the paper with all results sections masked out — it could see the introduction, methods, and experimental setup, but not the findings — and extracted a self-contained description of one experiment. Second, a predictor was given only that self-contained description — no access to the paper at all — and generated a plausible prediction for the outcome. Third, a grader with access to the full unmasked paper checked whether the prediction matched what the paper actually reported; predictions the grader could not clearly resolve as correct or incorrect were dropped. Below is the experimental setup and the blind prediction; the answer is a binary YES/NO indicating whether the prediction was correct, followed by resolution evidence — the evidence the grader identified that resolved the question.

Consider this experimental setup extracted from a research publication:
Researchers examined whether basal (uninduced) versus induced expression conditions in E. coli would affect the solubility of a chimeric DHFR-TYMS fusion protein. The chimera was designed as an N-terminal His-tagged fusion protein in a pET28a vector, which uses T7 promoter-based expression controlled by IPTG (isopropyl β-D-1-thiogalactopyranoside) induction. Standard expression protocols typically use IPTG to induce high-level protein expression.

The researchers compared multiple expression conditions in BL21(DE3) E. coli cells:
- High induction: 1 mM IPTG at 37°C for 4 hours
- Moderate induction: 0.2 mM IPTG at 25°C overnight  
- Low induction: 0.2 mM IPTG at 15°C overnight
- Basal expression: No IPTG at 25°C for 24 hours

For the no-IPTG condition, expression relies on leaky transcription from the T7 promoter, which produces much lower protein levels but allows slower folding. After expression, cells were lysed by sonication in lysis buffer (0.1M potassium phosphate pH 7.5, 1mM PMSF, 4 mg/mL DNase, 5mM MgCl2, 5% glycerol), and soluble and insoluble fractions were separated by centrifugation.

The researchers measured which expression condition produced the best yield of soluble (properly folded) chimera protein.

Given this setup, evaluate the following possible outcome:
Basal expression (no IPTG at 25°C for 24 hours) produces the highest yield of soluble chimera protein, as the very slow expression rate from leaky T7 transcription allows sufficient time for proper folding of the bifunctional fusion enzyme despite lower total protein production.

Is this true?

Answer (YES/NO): YES